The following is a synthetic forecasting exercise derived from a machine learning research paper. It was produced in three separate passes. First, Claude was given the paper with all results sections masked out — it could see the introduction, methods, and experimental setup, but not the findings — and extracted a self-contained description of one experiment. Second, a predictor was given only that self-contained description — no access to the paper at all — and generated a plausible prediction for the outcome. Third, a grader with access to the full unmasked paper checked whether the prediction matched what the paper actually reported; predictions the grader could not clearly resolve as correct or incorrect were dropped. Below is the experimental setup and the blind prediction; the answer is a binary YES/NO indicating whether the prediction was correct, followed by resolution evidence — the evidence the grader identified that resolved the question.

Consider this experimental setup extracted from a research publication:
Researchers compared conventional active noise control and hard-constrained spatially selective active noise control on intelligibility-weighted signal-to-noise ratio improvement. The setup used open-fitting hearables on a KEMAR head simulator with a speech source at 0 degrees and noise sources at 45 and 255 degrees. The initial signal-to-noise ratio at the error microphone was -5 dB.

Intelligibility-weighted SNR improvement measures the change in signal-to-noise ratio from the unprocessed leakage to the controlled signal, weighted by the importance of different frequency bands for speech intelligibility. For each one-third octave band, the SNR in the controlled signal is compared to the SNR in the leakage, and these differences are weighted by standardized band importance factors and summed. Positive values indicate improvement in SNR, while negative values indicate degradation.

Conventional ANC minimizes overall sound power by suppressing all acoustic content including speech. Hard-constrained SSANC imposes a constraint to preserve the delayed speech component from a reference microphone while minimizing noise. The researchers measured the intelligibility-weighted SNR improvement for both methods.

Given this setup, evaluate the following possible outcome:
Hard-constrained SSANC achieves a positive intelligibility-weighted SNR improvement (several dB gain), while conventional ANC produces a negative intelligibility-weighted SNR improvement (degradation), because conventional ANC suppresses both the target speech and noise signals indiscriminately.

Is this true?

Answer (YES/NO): NO